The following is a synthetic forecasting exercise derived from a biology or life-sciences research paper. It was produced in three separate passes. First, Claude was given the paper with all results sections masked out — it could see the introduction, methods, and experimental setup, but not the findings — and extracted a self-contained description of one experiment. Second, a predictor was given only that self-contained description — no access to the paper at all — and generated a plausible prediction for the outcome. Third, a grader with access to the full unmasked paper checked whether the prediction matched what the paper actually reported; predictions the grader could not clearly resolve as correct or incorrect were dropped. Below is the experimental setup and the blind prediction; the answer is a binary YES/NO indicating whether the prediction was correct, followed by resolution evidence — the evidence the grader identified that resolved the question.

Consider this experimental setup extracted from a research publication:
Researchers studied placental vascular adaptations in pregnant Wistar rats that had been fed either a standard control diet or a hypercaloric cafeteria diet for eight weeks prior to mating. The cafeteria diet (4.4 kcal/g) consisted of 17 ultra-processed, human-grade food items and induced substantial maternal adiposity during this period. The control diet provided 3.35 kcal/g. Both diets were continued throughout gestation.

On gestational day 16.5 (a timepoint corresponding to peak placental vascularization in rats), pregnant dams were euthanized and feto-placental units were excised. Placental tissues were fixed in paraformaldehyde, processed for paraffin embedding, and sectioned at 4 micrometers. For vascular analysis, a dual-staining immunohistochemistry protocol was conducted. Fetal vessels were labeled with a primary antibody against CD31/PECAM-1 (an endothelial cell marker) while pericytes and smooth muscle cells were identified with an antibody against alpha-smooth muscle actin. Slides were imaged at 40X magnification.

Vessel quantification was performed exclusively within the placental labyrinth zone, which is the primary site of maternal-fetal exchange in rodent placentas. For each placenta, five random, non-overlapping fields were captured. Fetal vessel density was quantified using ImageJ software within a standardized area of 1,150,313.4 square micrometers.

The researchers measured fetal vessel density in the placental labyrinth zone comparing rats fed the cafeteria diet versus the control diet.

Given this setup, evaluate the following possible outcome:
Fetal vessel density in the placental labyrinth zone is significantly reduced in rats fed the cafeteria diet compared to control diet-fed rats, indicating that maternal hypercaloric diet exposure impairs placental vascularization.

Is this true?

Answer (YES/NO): NO